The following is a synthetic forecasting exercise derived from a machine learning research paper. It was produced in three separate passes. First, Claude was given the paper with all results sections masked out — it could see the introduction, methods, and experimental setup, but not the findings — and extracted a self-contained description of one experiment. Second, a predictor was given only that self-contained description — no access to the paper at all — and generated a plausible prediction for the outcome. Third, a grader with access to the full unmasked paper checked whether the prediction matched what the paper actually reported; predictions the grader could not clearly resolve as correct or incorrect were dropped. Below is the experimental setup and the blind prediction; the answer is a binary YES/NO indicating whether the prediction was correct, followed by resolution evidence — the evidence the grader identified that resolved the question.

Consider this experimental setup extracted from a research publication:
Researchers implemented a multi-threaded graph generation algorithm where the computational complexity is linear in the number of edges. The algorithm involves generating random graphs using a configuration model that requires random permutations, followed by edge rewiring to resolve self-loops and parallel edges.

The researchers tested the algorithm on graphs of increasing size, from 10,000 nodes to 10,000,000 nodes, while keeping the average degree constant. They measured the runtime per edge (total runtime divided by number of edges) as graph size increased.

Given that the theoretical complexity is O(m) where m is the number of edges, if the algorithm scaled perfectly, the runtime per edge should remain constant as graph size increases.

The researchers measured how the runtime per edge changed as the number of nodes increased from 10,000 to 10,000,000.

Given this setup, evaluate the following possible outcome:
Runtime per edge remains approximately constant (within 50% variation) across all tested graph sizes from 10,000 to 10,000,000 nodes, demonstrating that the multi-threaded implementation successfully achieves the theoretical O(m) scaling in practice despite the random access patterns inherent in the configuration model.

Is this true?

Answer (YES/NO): NO